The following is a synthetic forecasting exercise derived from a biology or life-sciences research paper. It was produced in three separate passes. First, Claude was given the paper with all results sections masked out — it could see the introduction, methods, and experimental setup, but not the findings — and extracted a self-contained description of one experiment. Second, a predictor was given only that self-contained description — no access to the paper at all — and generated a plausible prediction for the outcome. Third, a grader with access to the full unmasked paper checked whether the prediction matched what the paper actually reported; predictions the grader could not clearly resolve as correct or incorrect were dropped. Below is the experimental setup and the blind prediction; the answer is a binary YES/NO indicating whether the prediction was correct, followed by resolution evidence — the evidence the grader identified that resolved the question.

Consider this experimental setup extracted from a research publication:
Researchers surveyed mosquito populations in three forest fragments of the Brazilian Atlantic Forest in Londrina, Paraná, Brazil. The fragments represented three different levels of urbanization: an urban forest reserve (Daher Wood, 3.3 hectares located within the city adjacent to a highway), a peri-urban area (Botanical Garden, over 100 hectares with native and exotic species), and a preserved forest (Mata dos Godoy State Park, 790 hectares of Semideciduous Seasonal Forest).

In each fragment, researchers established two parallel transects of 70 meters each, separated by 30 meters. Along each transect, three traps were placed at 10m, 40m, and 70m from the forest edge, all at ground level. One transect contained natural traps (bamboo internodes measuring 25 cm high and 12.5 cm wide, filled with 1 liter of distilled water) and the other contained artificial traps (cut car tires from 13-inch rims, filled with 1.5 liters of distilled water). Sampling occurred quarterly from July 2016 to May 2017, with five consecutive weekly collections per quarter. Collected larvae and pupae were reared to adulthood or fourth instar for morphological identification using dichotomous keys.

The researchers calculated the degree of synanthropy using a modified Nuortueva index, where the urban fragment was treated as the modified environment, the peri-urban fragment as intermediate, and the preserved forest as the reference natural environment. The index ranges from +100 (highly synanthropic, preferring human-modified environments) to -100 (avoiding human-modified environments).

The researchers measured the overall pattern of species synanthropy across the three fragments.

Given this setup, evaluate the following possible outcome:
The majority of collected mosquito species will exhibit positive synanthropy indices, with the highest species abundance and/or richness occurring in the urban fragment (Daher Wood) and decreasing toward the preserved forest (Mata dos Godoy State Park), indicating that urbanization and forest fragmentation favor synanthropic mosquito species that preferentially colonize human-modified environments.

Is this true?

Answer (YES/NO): NO